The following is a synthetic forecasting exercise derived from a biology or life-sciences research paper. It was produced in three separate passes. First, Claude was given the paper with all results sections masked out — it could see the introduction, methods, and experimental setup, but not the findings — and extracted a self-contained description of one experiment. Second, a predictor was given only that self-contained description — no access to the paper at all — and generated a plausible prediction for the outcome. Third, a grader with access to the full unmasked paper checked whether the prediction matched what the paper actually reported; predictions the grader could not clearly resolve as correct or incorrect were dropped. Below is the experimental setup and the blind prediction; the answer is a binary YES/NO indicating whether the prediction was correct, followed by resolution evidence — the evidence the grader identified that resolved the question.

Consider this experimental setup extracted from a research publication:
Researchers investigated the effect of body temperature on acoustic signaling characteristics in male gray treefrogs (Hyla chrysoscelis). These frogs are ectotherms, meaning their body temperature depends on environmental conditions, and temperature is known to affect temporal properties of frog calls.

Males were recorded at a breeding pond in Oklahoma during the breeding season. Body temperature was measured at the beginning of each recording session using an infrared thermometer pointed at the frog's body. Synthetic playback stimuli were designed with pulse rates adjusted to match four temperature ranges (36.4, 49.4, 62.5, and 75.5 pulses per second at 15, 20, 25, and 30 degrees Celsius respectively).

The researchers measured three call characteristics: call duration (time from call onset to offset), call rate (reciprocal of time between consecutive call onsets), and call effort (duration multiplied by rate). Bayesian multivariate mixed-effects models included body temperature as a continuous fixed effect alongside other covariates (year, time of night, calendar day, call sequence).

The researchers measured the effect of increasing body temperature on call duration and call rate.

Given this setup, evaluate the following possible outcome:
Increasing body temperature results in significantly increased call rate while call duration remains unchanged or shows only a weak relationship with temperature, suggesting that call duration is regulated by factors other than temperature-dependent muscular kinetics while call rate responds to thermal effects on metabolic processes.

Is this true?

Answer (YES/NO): NO